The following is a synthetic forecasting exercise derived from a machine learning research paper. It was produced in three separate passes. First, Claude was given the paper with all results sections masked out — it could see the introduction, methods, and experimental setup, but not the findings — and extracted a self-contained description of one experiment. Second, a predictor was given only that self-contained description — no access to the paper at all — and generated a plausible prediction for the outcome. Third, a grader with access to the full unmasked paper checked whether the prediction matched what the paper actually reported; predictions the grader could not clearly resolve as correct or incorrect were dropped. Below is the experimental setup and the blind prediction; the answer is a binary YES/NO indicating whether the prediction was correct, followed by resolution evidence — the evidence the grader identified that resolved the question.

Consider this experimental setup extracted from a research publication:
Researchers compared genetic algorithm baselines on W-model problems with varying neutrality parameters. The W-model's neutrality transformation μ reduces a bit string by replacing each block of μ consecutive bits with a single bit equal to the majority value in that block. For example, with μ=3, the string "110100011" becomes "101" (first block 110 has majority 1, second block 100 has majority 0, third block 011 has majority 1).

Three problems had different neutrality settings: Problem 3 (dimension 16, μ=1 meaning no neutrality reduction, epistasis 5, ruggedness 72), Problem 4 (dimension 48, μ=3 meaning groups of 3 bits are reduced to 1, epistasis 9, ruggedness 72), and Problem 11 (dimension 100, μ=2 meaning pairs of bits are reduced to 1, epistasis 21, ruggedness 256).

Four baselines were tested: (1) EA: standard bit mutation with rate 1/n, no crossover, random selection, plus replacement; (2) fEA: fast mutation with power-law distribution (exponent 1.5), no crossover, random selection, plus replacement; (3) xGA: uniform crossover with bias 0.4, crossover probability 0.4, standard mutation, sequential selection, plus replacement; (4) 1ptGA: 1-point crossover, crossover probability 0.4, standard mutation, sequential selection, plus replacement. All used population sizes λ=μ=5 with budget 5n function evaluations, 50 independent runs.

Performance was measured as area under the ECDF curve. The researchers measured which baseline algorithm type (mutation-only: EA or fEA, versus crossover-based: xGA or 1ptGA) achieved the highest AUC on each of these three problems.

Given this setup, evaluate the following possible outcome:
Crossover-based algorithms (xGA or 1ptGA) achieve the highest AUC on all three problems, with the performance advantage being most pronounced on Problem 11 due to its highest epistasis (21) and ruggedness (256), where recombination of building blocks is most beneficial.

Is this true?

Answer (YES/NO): NO